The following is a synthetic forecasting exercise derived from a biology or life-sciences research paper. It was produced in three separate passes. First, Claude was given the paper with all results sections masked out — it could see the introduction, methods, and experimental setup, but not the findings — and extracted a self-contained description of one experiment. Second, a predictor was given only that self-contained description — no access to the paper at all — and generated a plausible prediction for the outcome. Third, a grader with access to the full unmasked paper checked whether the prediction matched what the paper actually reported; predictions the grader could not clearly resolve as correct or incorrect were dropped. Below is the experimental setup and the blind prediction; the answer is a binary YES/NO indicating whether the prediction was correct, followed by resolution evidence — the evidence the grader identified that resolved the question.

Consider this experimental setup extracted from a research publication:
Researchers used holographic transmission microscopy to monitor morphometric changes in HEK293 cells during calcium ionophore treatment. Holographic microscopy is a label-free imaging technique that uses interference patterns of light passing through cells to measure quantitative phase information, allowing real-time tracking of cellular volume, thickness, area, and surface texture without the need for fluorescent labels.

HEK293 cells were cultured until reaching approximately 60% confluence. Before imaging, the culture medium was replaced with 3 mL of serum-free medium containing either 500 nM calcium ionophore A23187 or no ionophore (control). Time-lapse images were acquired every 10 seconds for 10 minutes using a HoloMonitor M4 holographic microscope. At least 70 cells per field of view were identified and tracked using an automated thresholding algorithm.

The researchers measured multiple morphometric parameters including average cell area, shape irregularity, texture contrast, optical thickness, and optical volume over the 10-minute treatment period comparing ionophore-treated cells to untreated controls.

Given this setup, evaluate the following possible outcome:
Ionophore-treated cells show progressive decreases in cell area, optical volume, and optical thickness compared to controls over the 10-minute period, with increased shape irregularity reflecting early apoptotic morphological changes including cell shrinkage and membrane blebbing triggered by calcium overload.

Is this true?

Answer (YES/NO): NO